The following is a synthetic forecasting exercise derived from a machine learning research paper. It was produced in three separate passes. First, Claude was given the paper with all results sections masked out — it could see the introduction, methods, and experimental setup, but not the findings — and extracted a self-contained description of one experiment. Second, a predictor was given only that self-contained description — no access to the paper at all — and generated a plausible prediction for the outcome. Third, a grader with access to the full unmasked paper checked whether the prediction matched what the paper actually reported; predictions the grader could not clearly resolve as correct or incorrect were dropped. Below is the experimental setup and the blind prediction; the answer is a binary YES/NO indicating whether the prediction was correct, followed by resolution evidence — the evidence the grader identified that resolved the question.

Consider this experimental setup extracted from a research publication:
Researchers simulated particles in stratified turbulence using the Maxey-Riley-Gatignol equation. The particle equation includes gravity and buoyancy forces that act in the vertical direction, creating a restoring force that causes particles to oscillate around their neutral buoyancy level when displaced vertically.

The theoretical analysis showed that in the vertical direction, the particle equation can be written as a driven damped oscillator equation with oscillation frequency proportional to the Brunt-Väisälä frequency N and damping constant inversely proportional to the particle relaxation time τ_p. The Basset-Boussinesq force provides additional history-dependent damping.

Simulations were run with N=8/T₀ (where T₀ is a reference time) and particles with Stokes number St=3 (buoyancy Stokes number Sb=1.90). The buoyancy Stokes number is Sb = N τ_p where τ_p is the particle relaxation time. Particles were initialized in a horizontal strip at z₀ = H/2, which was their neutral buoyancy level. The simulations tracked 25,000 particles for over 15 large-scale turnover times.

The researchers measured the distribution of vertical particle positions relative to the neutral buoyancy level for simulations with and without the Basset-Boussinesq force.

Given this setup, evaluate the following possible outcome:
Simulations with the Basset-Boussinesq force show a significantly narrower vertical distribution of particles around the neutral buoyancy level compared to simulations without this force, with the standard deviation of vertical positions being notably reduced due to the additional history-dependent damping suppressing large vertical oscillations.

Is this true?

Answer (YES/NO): NO